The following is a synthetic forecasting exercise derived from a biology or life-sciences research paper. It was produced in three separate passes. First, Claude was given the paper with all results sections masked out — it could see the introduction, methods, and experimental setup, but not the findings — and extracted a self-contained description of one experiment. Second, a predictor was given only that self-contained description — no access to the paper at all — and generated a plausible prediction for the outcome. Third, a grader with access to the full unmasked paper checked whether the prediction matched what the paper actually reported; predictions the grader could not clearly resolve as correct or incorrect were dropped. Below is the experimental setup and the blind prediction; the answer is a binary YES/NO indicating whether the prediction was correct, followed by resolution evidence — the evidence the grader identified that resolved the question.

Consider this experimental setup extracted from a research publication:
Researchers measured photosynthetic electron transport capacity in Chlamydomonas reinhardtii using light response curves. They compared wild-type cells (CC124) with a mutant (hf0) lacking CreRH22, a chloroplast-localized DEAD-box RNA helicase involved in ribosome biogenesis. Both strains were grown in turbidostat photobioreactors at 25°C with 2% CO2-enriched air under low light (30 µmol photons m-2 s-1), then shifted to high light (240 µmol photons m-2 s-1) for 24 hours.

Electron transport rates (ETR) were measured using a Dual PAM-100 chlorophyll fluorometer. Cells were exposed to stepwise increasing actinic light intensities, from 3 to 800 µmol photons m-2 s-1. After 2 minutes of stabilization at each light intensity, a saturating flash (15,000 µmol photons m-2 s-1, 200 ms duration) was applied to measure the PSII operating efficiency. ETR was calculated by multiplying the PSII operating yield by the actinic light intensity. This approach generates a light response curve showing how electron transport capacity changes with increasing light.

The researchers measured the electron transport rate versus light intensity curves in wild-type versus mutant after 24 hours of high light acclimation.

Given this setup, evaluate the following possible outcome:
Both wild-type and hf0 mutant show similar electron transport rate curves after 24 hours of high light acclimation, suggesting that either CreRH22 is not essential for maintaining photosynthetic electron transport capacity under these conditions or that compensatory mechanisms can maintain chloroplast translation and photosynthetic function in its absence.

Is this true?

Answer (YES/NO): NO